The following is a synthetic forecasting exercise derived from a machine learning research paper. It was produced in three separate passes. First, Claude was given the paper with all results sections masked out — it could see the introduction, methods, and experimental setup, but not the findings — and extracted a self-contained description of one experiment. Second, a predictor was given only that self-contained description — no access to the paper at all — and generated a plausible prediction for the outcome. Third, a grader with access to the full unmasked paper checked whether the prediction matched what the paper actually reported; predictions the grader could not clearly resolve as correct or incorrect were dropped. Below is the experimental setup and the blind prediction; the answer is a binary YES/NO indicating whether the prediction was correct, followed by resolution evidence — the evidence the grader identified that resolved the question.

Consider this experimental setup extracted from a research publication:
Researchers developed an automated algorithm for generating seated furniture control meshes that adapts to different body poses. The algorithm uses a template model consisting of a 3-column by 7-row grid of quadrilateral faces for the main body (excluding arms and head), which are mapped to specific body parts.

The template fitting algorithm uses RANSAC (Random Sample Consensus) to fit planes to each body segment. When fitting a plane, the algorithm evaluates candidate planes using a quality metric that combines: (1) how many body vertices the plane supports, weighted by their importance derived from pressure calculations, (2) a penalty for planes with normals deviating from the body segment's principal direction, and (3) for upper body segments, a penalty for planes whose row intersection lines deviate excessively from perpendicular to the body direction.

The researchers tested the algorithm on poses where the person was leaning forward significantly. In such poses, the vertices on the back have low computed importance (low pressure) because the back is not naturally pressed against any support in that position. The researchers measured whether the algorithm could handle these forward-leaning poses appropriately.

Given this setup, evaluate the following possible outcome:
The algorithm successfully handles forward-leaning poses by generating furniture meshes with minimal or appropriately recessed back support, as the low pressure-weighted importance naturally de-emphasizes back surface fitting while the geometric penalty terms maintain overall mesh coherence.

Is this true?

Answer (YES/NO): NO